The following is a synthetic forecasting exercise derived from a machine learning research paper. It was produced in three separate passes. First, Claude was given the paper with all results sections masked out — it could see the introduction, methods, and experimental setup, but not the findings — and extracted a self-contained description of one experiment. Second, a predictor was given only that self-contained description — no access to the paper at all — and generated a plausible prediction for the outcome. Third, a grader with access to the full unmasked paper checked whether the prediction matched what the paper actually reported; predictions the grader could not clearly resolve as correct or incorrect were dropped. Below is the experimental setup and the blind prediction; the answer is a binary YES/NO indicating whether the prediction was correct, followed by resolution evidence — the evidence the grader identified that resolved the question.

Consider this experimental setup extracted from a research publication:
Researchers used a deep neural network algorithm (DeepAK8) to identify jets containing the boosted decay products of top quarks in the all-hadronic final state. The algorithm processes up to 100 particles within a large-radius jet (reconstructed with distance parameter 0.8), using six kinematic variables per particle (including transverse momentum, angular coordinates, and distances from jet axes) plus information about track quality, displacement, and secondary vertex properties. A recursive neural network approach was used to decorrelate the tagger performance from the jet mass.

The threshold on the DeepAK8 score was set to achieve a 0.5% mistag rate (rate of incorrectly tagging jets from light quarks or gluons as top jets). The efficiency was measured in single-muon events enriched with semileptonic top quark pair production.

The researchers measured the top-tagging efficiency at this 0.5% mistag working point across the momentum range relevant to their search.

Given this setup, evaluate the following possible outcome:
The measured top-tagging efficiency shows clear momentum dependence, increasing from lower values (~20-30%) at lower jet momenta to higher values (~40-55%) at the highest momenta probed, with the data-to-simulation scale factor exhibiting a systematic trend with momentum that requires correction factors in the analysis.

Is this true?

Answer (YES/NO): NO